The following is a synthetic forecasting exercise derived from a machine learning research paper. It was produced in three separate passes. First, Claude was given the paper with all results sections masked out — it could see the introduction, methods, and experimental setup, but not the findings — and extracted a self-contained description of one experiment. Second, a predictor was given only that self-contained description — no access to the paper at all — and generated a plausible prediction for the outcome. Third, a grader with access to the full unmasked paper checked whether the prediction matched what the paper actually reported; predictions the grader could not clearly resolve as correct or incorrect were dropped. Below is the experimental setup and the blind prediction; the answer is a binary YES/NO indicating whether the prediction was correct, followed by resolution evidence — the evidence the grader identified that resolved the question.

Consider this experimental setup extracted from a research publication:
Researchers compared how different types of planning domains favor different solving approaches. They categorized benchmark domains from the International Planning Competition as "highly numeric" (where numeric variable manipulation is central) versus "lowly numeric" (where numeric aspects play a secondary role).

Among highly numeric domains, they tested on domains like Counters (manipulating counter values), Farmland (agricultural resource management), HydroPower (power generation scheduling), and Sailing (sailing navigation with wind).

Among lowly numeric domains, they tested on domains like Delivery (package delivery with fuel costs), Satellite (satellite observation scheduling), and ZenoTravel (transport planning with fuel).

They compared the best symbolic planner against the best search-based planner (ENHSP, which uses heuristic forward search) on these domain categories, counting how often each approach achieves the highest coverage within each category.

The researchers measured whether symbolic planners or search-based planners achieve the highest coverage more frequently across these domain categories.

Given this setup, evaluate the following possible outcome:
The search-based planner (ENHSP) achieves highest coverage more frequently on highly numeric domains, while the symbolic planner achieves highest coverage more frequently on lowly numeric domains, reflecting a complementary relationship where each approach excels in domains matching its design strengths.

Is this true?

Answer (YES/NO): NO